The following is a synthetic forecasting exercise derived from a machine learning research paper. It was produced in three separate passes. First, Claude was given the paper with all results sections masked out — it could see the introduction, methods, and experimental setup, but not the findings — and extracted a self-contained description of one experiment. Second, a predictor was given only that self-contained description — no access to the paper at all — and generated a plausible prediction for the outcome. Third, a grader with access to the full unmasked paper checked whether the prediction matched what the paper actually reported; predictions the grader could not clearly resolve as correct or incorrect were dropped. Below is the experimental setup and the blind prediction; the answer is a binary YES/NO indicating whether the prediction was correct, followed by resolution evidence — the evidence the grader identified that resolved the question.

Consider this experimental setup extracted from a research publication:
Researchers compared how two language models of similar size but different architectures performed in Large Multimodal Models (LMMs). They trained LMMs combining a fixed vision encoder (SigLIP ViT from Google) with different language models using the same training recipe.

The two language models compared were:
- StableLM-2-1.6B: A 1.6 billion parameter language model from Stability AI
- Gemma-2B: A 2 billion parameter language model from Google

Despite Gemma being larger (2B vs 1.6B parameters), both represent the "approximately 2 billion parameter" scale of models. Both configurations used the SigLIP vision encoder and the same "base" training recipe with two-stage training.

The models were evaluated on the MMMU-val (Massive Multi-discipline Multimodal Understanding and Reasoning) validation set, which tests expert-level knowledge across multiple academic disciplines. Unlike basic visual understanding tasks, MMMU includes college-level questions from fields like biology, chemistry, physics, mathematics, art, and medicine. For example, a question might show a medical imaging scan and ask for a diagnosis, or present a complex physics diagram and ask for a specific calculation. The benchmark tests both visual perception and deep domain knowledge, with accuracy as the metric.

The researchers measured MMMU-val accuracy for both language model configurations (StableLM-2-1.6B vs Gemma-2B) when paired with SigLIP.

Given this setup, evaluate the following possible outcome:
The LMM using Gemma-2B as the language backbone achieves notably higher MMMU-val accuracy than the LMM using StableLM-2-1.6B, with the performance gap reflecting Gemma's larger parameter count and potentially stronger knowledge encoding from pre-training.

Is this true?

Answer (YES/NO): NO